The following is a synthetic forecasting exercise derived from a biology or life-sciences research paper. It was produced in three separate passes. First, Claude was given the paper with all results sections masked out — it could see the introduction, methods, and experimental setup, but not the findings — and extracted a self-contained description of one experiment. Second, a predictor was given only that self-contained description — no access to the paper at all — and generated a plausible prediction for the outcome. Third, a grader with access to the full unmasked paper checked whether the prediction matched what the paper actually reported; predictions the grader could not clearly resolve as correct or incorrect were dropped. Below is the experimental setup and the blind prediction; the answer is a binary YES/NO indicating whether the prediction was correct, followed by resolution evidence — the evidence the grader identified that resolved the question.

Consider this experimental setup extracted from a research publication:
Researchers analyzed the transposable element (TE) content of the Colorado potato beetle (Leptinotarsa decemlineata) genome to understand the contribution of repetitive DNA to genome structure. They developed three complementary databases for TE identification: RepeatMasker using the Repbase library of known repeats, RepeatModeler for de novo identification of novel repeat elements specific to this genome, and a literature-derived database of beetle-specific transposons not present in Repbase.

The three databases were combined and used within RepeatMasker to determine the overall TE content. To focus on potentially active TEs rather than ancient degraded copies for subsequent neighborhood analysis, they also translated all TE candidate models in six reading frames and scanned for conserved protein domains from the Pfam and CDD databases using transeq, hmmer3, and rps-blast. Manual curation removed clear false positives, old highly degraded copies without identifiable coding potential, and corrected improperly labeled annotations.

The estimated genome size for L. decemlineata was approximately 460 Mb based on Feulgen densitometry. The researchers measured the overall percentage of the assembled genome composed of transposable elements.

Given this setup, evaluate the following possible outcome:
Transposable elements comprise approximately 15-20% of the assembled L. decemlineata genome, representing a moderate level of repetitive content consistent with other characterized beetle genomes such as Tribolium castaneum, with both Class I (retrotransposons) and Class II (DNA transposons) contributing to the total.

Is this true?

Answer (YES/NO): NO